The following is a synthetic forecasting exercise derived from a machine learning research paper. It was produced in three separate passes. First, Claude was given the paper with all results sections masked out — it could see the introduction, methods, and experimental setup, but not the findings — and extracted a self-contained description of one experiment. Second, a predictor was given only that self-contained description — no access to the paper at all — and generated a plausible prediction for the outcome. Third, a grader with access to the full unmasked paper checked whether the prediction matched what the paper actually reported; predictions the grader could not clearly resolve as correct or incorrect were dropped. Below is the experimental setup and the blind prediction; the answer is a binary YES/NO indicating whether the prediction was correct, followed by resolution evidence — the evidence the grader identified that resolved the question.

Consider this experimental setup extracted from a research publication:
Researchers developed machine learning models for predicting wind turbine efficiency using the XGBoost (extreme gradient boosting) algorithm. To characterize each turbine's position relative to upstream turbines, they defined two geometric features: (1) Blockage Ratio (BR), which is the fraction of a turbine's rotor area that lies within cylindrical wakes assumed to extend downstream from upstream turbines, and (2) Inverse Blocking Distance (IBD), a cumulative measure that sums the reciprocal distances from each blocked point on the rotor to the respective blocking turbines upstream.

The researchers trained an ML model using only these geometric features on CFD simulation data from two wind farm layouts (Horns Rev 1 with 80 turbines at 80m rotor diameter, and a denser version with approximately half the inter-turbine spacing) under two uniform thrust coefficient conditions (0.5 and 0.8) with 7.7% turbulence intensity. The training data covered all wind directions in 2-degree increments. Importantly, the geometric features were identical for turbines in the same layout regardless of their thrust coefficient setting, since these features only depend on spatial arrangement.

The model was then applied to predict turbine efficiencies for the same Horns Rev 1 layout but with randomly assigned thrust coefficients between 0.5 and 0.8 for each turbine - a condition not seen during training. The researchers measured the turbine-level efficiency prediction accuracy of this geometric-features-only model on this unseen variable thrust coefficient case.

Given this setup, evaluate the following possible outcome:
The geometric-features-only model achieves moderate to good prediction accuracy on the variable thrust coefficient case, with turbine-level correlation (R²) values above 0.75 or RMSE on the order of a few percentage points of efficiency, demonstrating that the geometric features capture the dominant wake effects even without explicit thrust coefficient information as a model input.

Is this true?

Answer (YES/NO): YES